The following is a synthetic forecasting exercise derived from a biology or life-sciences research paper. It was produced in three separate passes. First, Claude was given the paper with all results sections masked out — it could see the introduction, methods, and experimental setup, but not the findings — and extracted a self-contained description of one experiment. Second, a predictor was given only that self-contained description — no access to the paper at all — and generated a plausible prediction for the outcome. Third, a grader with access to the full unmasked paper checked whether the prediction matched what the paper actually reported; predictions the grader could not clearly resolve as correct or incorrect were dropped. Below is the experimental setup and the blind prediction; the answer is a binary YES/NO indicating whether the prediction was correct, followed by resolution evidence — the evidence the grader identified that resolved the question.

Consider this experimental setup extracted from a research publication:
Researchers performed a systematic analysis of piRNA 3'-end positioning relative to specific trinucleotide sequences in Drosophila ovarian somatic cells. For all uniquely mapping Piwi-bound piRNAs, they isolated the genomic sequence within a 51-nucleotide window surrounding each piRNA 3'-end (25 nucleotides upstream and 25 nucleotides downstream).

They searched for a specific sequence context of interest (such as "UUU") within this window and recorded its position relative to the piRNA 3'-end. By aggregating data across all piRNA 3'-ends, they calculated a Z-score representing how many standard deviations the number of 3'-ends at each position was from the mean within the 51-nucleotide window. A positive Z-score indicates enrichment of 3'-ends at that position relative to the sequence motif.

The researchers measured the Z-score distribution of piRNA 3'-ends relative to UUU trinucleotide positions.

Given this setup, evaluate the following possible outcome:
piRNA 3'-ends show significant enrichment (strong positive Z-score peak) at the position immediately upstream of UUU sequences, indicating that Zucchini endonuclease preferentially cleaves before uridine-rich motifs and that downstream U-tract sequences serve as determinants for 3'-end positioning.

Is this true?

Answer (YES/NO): NO